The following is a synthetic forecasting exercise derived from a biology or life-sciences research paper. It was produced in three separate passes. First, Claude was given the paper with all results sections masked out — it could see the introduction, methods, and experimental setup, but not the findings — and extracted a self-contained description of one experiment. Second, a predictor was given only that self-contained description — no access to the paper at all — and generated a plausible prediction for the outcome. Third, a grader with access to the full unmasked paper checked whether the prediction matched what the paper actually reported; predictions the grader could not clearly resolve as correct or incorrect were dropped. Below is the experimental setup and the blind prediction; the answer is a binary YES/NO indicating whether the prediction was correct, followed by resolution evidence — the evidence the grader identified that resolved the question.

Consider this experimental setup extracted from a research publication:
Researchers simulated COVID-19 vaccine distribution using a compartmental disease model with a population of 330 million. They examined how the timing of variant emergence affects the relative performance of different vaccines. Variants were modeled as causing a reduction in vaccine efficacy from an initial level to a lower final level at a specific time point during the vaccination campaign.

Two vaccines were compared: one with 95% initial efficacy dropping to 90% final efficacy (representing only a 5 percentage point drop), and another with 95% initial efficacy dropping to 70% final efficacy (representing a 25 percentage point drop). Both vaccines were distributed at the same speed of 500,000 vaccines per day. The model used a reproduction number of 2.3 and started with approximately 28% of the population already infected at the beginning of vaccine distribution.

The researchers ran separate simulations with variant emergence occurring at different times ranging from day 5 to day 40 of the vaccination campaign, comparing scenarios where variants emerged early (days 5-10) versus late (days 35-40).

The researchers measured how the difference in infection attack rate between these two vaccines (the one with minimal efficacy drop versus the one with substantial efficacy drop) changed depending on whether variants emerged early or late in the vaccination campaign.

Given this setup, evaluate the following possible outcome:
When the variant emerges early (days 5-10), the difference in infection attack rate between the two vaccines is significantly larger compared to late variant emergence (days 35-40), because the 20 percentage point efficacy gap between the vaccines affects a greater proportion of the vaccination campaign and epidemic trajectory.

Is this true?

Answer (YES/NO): YES